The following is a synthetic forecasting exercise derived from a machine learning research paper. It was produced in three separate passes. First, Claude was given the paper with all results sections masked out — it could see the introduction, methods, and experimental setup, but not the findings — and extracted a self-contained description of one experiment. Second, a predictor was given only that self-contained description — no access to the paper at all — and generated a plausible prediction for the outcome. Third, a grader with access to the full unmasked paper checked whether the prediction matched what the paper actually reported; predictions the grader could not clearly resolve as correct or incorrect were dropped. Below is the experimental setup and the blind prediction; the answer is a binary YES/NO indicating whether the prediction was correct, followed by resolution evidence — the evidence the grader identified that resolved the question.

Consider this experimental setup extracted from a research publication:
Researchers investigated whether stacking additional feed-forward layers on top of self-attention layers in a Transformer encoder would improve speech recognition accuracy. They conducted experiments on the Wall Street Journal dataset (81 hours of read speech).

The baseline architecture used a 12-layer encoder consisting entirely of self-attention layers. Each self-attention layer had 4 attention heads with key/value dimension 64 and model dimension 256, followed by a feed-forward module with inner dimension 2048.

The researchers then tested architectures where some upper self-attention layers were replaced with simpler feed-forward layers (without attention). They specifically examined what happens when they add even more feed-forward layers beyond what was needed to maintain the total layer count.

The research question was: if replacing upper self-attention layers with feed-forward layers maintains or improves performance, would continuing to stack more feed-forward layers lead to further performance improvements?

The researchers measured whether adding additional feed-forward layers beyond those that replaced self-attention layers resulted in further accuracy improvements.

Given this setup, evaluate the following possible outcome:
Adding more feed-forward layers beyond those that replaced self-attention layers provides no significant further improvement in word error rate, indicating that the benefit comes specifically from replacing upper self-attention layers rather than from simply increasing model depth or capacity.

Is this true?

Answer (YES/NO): YES